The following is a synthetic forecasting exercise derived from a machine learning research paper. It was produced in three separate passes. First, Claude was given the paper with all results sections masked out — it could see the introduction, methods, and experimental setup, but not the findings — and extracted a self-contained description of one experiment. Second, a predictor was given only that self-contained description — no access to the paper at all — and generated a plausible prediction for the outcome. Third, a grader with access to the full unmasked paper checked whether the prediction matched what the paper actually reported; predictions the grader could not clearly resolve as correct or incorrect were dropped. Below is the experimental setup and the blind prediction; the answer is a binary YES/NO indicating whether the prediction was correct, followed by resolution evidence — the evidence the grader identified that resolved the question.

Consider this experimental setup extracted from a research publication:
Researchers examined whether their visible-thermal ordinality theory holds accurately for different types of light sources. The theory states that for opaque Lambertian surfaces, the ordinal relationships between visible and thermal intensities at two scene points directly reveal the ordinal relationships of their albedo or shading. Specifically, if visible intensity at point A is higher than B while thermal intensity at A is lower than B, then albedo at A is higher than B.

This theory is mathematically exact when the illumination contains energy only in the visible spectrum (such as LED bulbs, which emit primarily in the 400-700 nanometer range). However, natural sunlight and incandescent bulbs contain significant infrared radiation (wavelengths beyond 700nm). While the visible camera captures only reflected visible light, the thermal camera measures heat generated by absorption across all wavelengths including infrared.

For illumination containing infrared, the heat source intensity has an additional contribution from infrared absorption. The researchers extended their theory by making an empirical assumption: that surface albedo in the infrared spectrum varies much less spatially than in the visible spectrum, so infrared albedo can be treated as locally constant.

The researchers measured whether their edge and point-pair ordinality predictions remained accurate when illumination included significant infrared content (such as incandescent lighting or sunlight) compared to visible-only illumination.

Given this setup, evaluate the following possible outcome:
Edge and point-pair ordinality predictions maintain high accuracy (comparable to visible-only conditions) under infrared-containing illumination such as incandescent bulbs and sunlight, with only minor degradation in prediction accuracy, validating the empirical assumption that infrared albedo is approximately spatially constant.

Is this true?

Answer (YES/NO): NO